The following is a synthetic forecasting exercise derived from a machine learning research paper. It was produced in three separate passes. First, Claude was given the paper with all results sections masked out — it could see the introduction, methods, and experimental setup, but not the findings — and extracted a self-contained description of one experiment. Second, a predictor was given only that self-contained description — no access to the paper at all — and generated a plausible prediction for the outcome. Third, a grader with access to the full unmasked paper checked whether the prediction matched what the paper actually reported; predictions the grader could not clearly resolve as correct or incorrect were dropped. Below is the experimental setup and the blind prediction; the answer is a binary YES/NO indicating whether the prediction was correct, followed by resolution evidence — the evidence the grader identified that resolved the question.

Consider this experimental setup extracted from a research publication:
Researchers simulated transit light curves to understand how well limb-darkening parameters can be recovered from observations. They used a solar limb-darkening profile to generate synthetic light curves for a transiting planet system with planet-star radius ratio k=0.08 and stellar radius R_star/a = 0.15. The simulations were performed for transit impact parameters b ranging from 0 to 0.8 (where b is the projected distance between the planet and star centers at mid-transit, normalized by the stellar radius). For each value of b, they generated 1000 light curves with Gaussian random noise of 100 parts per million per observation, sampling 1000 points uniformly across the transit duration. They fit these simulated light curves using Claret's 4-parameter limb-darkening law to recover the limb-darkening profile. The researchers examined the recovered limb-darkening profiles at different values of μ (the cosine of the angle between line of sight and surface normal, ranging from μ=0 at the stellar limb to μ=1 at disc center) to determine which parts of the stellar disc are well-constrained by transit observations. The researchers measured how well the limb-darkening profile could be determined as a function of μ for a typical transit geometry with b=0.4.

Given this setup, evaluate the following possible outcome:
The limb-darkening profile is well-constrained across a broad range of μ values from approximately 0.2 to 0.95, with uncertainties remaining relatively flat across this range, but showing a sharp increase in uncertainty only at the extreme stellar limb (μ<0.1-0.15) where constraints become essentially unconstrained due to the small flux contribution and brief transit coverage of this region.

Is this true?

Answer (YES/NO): NO